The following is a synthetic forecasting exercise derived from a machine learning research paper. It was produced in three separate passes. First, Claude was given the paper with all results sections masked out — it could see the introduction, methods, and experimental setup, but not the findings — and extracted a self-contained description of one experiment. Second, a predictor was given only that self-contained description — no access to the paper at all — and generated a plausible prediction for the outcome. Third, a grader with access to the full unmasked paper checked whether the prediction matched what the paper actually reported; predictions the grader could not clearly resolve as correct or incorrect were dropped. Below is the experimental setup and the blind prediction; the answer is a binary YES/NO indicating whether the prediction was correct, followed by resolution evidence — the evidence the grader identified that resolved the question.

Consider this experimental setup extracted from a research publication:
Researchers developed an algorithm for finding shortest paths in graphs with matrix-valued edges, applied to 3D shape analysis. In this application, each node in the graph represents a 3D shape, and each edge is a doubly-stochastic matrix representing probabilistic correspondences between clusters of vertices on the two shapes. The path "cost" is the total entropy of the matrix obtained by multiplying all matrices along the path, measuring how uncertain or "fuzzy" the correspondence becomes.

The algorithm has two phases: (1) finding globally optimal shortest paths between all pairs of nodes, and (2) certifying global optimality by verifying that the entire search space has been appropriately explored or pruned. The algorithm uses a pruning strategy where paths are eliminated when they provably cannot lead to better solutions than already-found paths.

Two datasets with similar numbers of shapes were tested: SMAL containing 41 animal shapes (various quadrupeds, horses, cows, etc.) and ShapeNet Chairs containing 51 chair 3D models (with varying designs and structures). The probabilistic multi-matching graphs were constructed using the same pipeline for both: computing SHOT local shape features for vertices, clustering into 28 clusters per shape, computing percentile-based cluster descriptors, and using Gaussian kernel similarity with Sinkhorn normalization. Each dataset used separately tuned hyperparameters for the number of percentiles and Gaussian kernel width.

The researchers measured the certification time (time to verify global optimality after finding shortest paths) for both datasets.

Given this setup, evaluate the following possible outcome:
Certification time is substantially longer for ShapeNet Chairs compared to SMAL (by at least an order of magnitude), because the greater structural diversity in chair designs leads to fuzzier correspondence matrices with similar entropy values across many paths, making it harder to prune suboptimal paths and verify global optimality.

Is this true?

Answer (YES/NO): NO